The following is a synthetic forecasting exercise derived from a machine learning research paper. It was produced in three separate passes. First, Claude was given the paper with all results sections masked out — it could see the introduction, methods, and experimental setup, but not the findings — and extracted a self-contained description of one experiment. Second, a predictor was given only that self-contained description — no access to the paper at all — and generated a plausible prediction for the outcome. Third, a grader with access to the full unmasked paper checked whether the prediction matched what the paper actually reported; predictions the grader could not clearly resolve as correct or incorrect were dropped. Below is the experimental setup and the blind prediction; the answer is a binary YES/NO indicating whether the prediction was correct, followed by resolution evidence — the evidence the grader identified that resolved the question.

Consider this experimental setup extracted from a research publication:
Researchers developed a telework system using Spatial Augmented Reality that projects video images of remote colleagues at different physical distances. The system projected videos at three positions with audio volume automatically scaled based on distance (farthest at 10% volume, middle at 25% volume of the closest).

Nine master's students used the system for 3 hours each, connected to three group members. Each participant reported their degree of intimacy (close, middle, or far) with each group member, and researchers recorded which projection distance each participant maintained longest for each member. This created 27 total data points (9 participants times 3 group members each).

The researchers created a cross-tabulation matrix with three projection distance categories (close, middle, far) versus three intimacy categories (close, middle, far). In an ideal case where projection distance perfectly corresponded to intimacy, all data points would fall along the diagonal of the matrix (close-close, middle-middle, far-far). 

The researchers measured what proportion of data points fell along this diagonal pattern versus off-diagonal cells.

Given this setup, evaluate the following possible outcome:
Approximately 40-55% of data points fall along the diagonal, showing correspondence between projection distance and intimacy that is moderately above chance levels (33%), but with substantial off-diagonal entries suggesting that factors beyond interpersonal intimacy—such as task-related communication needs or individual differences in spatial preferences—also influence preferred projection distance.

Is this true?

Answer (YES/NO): NO